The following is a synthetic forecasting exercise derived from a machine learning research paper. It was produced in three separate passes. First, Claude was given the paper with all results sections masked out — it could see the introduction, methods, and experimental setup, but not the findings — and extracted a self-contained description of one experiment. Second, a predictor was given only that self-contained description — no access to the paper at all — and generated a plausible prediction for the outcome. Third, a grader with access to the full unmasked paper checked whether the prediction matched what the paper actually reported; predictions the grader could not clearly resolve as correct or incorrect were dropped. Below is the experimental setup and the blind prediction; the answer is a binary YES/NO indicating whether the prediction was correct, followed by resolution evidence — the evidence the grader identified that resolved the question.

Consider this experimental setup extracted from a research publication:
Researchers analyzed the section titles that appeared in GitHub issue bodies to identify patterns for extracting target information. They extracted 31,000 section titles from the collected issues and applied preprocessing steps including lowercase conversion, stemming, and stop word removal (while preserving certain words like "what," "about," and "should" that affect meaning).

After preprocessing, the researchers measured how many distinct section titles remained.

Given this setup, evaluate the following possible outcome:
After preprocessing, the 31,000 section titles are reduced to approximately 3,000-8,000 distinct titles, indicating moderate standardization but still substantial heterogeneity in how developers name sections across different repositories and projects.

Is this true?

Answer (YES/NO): NO